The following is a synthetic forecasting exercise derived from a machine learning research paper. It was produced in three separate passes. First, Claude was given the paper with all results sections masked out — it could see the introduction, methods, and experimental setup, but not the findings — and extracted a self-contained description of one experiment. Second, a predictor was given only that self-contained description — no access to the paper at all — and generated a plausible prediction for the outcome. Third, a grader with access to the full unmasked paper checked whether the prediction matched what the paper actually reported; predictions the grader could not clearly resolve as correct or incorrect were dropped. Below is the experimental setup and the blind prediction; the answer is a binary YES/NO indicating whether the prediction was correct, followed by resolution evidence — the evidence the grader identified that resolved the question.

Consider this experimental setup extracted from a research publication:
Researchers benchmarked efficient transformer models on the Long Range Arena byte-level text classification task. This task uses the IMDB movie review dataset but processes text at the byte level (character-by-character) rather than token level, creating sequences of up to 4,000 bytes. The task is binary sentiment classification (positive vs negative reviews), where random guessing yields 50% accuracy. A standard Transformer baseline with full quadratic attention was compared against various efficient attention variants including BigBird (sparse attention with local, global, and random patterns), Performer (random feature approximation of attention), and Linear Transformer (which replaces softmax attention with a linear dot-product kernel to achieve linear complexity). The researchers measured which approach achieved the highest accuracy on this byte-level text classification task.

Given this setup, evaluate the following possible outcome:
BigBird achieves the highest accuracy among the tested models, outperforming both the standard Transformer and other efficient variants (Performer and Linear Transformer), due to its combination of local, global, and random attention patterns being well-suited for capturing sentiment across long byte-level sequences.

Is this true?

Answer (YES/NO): NO